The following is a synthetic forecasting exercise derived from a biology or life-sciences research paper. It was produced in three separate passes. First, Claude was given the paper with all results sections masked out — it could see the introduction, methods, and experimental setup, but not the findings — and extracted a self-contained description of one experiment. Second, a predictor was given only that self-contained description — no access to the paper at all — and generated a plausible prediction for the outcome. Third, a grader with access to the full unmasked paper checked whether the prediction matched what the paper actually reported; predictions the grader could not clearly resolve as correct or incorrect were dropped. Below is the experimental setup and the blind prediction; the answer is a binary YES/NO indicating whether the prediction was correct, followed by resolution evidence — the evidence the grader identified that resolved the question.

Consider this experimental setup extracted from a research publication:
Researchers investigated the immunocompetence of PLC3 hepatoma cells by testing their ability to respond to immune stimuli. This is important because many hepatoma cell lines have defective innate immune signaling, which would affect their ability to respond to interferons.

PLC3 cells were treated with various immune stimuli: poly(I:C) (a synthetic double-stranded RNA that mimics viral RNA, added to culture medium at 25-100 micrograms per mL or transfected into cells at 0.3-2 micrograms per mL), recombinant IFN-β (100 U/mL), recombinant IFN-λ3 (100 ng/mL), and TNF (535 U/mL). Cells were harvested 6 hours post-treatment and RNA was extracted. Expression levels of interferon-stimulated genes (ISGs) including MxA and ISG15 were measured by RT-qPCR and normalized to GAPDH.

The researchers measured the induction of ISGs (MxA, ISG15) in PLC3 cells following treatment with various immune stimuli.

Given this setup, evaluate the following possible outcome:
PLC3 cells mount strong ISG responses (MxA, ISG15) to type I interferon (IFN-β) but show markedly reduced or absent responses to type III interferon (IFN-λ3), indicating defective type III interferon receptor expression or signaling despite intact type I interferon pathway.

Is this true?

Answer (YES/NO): NO